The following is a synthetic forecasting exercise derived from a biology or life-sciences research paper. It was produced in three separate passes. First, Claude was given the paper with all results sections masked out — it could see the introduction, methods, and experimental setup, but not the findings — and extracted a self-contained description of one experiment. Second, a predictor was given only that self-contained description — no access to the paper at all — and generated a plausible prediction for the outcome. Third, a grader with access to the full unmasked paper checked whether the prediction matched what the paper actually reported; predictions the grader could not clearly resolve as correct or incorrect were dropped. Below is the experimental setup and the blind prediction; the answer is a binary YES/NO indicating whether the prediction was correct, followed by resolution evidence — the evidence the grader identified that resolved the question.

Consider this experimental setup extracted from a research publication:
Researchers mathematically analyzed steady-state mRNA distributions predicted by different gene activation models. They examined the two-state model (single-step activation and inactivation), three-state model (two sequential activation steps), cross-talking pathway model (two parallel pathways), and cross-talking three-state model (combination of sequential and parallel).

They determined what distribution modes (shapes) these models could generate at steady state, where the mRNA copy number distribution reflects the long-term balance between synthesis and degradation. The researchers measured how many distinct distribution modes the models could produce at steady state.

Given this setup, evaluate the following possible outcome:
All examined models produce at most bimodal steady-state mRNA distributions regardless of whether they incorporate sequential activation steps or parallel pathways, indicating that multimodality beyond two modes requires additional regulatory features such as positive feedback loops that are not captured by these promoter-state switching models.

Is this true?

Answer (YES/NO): YES